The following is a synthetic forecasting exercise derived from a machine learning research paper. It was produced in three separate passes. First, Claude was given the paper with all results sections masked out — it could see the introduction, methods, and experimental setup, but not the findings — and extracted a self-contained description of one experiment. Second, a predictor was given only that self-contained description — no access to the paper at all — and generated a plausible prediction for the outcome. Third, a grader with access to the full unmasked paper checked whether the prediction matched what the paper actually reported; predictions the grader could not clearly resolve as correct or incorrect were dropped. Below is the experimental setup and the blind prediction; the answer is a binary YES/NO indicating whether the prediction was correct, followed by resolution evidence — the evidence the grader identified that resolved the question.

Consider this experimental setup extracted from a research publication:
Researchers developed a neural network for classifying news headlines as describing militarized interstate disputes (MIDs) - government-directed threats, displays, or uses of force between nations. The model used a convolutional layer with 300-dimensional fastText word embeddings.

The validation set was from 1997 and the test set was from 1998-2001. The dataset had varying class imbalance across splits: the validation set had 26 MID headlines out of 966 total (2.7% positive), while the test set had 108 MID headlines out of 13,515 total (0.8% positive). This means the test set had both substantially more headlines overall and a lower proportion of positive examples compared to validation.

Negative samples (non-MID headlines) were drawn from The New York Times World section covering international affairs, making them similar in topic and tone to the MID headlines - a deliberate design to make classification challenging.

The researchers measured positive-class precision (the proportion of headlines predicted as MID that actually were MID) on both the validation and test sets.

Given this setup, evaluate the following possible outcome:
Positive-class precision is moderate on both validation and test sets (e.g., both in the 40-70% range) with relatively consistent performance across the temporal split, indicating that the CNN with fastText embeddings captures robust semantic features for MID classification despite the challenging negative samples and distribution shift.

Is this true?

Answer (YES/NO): NO